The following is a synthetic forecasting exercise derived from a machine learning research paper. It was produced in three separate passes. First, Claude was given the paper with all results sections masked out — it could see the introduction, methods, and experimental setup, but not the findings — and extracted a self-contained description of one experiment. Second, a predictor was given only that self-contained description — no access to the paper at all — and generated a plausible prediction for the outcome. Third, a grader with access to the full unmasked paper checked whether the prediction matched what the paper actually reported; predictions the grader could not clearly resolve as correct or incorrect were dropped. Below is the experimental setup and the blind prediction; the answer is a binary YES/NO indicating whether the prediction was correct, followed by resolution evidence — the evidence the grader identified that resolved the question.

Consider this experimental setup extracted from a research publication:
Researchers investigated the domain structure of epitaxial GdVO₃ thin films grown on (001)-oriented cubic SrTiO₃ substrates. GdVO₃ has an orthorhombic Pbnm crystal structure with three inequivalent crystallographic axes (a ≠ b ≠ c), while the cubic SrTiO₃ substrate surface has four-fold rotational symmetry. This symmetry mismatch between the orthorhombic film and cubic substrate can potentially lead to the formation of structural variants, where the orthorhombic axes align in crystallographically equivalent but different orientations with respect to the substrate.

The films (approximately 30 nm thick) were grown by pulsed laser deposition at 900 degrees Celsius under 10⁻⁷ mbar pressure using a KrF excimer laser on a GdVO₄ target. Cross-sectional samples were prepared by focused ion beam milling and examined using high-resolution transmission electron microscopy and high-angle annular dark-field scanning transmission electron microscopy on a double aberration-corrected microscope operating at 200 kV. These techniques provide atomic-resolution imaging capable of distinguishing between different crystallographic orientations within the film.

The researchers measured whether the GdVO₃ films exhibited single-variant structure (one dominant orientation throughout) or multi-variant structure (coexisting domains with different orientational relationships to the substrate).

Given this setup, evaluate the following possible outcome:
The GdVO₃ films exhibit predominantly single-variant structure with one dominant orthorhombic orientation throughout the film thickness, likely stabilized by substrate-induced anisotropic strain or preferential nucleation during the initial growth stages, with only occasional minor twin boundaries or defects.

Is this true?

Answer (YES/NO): NO